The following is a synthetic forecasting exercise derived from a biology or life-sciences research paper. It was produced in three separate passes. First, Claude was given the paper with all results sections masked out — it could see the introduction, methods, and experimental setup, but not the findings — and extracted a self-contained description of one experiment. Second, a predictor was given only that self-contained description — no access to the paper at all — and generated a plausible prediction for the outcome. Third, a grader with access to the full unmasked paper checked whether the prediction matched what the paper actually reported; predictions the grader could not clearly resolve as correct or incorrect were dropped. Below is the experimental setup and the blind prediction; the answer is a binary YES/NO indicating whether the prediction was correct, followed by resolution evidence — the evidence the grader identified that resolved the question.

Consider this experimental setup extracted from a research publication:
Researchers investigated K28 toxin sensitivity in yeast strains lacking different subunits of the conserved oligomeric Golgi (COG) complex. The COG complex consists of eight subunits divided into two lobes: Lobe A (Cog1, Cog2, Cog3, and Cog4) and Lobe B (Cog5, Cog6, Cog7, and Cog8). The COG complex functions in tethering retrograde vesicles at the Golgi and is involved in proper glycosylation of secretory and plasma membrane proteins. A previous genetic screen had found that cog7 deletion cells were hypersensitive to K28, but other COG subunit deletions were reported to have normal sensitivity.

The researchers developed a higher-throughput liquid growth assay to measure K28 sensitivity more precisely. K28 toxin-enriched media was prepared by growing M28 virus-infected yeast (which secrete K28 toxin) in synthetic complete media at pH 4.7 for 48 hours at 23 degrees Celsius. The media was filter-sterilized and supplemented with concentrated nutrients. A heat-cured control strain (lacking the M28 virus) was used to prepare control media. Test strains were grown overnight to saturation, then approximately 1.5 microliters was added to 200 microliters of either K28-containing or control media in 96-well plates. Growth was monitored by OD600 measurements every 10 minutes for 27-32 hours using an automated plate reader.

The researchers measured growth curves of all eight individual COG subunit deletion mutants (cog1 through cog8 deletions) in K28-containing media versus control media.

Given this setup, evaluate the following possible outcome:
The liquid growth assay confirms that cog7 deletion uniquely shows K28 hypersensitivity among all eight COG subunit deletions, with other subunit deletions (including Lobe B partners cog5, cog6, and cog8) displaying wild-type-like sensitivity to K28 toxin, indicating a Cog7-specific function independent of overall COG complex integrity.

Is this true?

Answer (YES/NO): NO